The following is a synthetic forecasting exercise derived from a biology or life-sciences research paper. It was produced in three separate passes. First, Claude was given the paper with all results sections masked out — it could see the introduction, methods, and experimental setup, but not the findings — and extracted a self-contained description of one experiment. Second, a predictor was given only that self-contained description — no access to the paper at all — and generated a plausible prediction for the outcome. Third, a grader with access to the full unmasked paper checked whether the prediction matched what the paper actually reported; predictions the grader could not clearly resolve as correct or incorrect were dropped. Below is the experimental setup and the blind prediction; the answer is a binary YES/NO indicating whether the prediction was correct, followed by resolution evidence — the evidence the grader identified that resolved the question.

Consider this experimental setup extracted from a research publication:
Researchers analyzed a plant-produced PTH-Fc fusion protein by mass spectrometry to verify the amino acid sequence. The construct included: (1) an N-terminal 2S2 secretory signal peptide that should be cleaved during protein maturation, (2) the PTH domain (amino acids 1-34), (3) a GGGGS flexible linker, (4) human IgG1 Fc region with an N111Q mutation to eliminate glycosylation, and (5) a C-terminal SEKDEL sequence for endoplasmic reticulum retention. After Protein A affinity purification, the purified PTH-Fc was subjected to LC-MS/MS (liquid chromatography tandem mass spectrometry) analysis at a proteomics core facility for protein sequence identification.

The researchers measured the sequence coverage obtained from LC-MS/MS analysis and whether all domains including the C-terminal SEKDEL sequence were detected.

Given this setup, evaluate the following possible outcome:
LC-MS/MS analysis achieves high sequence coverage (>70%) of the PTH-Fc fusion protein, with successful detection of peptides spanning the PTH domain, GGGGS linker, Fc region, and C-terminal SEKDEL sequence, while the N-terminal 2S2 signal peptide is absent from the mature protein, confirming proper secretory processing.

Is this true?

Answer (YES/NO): NO